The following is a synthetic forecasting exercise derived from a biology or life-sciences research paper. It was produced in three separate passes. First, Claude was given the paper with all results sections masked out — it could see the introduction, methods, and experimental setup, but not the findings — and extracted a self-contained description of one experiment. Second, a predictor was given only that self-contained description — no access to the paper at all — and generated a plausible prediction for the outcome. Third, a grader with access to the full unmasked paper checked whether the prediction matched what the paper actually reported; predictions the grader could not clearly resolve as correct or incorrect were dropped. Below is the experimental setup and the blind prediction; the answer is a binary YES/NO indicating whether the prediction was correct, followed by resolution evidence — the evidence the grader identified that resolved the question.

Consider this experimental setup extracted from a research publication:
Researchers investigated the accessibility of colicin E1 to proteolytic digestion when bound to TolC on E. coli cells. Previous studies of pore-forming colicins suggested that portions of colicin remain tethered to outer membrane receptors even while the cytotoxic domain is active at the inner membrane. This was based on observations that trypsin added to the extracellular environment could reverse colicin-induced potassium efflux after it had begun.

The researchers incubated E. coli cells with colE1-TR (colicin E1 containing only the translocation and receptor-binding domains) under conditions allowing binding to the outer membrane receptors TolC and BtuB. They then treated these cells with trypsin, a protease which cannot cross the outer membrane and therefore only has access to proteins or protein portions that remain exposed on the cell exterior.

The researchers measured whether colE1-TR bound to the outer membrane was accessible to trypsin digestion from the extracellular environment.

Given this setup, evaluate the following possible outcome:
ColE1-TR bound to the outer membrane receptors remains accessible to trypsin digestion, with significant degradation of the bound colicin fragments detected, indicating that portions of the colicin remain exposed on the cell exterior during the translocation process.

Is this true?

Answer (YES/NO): YES